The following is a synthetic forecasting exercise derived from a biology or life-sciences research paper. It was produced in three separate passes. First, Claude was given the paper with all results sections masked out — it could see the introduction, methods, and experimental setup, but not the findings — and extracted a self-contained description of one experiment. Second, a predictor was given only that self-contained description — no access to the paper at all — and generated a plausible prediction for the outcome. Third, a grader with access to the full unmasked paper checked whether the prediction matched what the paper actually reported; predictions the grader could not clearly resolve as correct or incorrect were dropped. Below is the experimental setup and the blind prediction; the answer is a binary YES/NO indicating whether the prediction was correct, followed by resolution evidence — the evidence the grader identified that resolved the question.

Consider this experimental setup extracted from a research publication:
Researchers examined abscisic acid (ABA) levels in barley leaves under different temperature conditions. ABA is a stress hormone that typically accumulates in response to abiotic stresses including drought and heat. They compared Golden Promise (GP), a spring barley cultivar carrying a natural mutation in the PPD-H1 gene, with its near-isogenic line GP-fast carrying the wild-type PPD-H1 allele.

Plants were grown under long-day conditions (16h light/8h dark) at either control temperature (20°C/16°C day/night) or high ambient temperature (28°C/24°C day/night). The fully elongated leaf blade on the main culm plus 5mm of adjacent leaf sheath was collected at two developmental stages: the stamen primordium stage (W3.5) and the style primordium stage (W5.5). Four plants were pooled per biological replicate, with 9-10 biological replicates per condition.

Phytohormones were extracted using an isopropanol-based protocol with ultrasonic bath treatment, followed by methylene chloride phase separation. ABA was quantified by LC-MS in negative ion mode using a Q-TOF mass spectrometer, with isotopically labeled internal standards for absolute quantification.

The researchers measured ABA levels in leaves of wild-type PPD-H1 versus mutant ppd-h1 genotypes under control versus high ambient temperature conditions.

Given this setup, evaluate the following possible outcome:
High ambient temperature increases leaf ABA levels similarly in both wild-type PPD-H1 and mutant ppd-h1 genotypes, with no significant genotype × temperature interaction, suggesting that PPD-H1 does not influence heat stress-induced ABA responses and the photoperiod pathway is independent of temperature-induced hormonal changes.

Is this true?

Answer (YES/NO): NO